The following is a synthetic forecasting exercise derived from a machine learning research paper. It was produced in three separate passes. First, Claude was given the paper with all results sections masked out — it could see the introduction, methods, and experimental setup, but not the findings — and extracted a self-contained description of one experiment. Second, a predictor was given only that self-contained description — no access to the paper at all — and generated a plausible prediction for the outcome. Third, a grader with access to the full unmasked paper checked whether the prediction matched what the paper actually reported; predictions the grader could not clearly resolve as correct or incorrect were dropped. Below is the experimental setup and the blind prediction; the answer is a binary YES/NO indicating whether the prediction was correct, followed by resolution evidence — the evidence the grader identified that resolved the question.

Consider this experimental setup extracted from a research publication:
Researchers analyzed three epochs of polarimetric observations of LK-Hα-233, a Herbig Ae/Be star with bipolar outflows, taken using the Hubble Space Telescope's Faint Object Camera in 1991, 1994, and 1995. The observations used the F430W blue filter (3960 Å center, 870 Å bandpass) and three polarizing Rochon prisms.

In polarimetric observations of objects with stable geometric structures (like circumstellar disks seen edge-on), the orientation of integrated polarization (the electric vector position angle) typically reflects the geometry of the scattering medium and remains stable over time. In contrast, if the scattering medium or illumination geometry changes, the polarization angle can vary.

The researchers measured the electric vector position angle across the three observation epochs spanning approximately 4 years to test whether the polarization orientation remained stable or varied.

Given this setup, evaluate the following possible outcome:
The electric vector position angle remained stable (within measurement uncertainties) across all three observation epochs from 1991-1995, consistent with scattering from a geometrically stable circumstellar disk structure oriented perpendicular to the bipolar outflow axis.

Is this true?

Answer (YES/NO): NO